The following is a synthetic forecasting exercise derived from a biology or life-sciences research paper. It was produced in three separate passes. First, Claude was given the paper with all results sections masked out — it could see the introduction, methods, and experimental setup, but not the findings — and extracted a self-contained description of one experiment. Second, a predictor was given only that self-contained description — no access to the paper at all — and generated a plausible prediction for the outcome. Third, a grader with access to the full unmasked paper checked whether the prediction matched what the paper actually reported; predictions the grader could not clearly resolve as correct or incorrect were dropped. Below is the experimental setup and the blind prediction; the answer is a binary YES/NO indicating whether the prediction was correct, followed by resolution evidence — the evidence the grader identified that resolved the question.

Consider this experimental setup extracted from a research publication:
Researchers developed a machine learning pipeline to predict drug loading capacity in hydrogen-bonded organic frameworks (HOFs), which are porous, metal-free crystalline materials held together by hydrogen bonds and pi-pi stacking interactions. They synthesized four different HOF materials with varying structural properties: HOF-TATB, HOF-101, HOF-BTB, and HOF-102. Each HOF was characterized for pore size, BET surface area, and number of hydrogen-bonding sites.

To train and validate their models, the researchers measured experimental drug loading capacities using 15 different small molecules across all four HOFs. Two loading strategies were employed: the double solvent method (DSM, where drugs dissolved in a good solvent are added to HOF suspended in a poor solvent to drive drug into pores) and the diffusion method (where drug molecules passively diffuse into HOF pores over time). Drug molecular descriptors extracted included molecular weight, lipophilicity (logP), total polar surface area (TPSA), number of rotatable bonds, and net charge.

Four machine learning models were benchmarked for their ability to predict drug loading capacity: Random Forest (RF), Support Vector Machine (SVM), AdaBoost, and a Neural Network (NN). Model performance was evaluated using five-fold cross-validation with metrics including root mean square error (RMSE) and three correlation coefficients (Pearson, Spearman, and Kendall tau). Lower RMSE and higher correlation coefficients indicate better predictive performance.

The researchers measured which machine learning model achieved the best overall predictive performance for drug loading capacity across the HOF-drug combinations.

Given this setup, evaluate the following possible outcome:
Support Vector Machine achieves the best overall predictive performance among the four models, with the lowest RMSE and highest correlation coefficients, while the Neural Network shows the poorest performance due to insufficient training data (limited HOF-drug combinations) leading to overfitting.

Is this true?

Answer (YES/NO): NO